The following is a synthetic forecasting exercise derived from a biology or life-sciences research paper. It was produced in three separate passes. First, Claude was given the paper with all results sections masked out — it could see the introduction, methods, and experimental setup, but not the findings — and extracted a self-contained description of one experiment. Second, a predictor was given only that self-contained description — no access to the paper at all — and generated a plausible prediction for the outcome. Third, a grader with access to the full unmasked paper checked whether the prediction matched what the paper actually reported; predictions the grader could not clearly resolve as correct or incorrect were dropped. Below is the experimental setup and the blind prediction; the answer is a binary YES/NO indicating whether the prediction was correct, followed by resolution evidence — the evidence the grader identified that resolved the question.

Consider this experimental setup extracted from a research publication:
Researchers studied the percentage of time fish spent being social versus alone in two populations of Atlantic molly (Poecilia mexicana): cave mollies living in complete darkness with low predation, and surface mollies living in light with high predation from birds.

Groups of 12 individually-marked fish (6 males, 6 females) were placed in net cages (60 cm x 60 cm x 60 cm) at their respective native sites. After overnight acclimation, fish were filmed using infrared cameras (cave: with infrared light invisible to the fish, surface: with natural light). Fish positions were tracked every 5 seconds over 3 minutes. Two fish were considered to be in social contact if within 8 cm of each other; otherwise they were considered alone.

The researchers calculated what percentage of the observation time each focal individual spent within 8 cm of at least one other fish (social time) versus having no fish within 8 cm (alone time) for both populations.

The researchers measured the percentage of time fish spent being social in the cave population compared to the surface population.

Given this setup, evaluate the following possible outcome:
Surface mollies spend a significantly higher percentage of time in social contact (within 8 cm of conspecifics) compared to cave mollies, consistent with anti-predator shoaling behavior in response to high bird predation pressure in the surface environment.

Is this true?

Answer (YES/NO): YES